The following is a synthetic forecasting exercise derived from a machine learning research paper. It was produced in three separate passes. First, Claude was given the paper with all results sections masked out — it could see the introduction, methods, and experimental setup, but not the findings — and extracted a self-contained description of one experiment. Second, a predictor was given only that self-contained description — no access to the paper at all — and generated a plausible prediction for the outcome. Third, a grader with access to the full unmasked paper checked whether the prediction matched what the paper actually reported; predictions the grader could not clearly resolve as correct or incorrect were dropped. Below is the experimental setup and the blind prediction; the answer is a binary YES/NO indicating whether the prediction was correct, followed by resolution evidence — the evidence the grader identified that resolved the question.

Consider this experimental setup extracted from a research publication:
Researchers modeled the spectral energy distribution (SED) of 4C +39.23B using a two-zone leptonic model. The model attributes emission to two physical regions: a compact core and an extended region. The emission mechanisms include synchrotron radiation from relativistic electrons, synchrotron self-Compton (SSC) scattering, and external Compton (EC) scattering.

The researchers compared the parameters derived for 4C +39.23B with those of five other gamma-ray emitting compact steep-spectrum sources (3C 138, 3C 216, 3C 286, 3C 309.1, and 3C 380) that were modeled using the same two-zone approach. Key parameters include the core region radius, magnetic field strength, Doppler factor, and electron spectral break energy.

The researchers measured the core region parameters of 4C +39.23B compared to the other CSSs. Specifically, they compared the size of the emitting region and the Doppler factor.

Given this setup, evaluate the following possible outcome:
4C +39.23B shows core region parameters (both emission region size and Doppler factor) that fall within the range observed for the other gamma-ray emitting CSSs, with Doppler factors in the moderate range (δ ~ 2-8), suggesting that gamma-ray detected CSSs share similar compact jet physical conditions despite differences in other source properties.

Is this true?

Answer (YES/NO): NO